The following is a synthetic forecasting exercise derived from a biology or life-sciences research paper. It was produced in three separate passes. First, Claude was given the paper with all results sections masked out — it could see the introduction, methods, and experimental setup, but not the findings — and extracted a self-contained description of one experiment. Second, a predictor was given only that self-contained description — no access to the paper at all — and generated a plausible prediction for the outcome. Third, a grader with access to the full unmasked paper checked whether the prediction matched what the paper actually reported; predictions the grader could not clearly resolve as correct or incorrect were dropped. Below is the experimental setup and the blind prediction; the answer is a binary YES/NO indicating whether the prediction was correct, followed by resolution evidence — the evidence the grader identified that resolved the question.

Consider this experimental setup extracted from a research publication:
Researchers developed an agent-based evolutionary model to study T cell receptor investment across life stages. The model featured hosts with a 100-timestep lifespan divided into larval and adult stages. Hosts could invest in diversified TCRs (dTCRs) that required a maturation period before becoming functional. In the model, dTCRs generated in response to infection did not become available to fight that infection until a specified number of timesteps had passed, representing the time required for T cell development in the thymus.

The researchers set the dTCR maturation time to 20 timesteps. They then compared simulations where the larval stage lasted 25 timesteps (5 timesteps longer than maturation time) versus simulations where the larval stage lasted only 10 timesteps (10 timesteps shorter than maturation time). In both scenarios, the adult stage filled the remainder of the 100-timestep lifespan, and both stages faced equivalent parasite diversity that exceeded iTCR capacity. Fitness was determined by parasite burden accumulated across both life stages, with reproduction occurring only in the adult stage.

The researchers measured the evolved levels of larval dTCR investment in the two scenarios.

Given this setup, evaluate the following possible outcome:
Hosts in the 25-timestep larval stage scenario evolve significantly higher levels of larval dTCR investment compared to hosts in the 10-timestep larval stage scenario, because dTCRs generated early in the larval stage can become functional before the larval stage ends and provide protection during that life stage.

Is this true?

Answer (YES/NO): YES